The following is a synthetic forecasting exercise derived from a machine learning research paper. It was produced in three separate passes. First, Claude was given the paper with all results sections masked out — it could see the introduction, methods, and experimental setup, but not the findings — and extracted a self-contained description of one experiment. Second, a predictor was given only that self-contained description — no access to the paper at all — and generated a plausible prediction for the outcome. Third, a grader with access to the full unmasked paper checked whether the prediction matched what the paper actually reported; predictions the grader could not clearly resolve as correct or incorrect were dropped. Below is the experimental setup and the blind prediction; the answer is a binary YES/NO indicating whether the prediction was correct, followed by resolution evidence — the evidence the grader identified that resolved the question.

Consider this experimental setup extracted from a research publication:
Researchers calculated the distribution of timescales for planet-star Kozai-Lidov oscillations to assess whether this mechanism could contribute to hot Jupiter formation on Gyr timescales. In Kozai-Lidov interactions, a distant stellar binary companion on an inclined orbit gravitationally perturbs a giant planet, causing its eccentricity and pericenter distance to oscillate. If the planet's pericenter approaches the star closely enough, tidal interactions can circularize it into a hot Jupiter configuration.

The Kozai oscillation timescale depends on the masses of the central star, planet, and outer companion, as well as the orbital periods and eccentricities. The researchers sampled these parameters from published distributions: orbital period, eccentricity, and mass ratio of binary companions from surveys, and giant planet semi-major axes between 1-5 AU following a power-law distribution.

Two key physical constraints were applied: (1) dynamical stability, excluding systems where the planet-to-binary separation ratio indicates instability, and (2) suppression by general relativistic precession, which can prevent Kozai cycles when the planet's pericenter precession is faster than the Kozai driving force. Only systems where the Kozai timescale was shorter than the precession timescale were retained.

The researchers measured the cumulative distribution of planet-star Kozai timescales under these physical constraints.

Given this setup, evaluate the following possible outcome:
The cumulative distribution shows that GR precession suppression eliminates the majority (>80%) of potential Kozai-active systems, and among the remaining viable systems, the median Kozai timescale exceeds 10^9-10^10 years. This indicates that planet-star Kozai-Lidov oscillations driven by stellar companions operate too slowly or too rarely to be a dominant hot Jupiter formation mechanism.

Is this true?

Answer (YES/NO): NO